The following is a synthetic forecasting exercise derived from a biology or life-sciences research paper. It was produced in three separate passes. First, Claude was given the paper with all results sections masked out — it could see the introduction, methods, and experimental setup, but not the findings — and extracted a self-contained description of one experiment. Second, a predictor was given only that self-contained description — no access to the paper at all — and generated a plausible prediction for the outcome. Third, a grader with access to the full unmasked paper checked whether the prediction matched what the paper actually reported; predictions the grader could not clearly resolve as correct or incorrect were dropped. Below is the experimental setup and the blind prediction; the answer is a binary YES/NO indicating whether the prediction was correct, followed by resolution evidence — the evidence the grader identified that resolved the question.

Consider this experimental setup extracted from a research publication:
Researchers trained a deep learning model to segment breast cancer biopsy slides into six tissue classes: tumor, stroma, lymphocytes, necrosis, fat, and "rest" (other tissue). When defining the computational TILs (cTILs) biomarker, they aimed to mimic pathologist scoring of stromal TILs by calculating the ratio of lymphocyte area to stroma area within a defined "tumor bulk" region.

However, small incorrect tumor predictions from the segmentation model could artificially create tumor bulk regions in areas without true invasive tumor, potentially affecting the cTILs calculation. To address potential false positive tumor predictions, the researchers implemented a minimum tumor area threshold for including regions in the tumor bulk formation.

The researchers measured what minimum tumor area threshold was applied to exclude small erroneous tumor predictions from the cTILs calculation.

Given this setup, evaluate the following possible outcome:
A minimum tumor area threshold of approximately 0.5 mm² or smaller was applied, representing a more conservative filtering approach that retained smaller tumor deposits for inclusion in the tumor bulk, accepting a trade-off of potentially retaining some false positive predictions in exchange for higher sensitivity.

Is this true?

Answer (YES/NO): YES